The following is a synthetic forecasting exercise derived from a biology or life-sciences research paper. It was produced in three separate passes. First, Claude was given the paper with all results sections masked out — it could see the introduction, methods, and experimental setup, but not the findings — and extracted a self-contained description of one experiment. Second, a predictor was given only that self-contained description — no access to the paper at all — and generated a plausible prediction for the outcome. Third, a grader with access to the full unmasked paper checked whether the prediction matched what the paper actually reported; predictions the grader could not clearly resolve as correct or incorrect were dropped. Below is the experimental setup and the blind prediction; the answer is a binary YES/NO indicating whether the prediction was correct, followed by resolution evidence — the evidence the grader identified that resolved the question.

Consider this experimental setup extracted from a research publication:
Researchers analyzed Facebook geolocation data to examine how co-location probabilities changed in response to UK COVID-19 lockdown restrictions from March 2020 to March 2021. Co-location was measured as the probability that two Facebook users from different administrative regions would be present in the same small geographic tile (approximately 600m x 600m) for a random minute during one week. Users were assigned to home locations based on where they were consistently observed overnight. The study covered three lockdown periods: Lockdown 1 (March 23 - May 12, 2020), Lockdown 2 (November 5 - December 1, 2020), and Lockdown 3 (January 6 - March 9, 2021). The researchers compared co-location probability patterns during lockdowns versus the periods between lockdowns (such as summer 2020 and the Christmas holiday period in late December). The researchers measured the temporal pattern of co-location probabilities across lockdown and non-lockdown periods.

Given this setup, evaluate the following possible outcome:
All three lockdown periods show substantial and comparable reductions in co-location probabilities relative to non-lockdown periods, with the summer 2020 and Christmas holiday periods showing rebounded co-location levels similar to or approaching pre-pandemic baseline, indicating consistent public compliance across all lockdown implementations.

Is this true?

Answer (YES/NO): NO